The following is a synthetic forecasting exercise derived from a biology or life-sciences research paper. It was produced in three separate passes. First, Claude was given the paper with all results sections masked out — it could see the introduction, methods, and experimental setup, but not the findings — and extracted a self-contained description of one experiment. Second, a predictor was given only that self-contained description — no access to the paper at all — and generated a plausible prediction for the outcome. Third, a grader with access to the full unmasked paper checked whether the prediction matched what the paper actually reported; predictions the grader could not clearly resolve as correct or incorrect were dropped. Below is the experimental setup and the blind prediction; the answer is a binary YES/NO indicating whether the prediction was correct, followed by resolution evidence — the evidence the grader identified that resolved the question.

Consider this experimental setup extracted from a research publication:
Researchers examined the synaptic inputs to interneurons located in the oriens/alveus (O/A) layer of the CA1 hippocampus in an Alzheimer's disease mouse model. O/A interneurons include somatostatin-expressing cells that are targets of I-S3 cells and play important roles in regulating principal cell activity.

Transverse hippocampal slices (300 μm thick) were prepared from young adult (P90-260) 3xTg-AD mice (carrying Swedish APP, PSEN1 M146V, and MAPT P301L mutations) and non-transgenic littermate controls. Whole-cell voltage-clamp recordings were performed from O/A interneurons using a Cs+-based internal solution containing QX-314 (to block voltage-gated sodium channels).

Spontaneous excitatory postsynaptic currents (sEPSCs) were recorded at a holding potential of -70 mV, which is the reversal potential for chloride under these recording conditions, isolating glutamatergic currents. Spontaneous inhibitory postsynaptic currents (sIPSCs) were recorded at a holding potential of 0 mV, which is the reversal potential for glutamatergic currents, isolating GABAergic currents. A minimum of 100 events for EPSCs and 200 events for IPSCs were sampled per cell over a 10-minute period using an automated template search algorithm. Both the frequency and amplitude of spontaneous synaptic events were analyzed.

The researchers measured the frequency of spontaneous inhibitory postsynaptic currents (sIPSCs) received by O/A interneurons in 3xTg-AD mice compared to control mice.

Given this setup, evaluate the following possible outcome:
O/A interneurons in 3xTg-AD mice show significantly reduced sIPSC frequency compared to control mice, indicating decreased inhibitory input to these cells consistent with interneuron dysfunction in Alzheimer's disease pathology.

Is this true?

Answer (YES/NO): YES